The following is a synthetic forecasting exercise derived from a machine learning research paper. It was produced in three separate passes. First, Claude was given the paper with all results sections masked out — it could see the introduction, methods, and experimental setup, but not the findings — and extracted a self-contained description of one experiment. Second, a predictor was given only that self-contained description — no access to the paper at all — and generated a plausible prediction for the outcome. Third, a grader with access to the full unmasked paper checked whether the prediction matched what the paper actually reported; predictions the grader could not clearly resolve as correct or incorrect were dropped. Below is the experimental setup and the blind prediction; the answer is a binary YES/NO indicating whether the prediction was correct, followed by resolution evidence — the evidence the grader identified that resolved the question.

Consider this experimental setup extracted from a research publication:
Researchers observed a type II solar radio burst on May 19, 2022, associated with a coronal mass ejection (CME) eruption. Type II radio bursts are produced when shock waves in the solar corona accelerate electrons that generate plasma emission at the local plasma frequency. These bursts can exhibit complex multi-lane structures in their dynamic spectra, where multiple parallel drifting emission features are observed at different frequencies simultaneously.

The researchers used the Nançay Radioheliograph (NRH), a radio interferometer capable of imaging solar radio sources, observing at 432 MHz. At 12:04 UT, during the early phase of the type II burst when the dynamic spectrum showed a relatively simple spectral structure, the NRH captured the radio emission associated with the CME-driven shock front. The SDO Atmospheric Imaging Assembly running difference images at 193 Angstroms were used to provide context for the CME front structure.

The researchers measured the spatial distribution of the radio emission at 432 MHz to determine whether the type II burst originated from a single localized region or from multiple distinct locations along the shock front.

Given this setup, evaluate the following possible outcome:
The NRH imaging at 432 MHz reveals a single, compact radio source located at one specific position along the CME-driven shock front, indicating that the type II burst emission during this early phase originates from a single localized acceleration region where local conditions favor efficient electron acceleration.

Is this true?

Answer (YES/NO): YES